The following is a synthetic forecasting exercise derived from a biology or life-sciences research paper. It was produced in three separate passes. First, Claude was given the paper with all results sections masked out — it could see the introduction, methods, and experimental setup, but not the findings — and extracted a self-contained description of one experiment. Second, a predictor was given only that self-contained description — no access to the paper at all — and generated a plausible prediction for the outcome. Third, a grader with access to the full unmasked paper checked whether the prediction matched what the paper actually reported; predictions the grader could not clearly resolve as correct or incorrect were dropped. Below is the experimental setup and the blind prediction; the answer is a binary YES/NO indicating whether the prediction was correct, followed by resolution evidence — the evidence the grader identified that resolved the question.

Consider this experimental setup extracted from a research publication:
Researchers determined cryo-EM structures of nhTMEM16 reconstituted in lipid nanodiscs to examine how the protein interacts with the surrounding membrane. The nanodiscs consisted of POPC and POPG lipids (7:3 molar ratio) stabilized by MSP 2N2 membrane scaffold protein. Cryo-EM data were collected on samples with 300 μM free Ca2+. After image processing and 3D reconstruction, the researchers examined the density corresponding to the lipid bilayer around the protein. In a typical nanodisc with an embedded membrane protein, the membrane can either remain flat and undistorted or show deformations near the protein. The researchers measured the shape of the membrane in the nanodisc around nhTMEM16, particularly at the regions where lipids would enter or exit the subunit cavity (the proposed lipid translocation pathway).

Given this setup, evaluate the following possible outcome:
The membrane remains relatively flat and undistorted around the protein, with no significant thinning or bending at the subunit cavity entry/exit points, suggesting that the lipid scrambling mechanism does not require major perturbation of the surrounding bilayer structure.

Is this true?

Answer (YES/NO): NO